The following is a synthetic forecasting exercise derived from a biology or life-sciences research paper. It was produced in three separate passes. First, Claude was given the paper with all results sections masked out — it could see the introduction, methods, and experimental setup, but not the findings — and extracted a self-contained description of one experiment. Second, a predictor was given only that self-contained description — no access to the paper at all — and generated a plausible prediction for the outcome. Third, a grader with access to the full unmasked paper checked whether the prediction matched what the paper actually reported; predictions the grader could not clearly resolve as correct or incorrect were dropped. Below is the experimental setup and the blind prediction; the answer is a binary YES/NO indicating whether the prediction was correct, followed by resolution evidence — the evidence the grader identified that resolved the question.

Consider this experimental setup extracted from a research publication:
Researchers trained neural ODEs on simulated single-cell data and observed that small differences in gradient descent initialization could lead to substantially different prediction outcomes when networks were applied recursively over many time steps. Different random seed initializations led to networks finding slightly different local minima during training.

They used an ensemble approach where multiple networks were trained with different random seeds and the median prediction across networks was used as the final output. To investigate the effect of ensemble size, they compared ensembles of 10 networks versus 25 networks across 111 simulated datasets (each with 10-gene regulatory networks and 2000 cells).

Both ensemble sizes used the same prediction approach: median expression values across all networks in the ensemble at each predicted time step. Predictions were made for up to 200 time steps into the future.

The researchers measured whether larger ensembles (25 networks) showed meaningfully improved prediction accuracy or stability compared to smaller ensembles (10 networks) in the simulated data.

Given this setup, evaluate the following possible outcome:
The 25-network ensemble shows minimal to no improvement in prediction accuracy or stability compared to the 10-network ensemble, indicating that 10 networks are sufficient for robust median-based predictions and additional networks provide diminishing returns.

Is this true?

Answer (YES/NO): YES